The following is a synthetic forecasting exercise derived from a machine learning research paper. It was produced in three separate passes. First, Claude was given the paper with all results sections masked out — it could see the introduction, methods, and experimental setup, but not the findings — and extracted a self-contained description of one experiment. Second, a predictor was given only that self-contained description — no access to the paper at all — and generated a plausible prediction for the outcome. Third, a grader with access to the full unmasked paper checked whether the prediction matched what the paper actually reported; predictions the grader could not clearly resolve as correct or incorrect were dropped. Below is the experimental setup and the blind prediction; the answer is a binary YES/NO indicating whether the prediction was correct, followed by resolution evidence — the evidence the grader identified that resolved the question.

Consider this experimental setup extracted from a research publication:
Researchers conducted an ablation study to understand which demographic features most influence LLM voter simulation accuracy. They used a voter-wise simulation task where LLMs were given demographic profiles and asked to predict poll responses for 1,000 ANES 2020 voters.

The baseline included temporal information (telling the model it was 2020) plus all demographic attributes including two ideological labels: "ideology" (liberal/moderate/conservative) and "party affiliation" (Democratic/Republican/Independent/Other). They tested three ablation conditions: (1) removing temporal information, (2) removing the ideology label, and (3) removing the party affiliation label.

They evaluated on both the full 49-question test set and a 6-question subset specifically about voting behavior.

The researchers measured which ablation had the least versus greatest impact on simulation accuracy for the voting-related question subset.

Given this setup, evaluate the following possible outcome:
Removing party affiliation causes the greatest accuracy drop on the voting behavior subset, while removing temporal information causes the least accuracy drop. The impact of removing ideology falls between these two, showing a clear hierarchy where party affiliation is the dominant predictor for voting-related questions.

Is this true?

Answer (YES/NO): YES